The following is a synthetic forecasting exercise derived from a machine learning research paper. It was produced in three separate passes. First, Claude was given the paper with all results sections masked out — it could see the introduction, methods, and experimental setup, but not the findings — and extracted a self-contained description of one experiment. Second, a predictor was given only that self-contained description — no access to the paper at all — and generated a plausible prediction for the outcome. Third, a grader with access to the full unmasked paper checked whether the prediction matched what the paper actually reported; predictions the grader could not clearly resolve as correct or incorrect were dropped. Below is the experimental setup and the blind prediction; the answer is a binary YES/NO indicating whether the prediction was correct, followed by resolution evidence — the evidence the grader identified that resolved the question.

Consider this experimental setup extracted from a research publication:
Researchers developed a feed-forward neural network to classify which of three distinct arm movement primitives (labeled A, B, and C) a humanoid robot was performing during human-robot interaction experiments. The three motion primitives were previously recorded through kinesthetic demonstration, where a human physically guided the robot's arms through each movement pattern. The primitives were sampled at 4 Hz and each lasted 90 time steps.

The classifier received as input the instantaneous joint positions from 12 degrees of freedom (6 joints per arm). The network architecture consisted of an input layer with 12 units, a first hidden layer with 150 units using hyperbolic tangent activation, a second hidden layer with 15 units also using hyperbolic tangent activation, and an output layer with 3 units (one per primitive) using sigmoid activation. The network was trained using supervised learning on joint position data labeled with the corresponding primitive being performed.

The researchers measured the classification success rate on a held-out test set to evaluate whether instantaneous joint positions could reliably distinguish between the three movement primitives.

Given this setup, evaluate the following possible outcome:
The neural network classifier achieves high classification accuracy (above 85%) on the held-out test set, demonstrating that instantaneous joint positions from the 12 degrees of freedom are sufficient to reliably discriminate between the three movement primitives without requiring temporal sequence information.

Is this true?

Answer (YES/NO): YES